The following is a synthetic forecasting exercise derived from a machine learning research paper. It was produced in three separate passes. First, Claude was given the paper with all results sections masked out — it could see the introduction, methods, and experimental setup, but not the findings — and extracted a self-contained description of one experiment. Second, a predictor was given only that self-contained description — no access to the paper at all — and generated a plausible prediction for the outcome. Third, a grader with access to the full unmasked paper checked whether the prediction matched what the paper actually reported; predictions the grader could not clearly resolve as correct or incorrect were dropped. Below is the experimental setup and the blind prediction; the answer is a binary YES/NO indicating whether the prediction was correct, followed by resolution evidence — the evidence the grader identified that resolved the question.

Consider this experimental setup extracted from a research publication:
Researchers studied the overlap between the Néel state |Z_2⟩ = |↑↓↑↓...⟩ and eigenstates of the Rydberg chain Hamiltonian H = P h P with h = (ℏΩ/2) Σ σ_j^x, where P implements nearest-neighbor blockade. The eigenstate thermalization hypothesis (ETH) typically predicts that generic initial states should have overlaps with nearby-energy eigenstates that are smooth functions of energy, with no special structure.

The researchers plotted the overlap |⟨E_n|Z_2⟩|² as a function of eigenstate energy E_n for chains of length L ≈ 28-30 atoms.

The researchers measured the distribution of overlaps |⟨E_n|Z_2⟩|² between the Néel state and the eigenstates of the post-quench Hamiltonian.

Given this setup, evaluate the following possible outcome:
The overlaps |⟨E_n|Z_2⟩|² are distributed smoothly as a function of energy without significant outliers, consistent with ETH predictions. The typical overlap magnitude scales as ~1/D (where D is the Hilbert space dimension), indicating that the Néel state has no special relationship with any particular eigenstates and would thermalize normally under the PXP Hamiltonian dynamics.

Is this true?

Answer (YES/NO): NO